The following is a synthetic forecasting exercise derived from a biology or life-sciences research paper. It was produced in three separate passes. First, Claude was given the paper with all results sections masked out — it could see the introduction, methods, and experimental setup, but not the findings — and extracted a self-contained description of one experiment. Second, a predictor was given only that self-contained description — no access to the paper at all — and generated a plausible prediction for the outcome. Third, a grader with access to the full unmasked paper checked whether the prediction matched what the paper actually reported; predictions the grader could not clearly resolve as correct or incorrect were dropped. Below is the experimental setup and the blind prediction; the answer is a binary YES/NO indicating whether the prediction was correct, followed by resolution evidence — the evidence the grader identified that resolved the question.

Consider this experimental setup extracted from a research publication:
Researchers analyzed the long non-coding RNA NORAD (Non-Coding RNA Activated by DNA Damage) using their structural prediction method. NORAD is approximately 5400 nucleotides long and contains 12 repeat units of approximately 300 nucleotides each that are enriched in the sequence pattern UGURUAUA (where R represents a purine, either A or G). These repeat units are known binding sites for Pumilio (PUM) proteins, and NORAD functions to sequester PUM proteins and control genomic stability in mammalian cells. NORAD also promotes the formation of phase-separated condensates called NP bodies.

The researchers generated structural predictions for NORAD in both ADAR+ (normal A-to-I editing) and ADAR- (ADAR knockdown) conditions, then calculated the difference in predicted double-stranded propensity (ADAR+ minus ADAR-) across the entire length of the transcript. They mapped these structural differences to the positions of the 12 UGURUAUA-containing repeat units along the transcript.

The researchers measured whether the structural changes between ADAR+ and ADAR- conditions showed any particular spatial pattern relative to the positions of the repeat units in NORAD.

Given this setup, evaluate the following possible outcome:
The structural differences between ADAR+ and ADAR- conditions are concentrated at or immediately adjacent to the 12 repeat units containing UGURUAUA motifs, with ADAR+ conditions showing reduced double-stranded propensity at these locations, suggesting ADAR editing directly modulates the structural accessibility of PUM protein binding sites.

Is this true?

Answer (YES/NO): NO